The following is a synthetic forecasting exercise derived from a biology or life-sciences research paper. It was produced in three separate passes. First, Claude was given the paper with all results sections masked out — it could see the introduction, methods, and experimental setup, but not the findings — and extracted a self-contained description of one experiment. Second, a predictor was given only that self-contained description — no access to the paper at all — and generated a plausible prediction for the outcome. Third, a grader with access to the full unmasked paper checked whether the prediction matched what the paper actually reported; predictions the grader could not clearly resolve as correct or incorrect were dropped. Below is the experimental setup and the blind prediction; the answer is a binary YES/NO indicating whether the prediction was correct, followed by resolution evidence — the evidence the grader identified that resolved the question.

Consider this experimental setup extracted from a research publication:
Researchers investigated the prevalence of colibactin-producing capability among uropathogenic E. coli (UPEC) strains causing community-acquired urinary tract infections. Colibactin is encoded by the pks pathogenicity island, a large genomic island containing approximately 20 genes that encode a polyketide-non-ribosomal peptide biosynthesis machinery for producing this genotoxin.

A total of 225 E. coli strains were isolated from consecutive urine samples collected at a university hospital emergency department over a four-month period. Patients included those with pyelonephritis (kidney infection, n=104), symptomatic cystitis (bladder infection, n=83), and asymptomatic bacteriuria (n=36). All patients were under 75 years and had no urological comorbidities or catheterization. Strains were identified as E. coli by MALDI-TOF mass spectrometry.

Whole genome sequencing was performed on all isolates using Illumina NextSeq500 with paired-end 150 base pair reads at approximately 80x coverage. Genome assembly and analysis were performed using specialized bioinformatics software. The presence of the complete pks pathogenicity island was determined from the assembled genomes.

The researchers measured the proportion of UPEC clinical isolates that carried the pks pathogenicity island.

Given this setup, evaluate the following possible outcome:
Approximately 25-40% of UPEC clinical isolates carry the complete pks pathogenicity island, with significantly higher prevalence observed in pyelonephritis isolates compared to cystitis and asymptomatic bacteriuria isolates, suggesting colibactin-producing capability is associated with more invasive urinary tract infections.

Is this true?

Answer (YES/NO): NO